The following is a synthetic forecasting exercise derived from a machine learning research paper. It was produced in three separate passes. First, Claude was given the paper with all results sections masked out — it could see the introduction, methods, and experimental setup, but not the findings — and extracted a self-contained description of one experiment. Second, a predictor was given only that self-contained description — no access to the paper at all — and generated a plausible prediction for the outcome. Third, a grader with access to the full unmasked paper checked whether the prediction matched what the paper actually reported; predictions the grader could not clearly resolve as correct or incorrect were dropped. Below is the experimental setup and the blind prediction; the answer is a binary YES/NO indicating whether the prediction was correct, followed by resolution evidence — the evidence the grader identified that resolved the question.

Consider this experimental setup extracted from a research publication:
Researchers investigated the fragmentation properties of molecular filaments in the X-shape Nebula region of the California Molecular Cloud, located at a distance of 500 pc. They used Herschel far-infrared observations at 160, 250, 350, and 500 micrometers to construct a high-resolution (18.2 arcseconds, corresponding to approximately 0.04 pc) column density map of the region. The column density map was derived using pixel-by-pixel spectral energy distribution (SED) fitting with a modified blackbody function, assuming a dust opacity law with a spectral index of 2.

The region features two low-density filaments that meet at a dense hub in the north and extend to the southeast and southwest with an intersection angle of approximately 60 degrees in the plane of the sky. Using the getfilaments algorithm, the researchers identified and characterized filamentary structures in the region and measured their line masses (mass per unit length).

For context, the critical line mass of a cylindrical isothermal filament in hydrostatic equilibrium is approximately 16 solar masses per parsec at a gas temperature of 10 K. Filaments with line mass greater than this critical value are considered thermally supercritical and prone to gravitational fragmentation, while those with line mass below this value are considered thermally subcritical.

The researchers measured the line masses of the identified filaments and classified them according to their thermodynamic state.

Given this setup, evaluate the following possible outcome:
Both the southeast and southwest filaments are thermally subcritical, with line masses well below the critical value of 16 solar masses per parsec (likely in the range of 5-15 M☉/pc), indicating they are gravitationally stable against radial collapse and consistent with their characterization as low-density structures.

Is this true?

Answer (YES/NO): NO